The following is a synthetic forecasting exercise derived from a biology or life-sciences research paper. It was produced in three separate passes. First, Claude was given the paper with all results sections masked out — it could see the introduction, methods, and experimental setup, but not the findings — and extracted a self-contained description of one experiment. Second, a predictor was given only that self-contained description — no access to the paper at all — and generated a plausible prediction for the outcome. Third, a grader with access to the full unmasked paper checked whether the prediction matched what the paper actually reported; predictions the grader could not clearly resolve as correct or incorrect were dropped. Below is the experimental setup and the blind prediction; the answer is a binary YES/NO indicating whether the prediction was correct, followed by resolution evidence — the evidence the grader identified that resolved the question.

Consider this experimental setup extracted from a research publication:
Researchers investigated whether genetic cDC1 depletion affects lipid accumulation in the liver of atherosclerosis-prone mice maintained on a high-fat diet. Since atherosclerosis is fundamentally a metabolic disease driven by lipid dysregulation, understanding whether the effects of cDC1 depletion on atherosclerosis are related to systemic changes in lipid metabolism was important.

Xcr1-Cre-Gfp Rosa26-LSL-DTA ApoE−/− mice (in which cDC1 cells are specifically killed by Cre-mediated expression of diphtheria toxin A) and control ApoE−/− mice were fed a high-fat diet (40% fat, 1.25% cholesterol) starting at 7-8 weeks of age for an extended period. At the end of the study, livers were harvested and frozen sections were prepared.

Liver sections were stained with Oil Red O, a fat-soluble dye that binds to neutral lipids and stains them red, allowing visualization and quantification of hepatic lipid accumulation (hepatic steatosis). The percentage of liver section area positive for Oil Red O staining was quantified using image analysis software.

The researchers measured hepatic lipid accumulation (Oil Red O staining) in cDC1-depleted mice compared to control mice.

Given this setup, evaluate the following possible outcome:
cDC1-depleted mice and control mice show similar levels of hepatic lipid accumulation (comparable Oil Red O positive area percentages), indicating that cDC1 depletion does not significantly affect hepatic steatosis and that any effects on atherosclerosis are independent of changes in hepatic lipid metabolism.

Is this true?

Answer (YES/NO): YES